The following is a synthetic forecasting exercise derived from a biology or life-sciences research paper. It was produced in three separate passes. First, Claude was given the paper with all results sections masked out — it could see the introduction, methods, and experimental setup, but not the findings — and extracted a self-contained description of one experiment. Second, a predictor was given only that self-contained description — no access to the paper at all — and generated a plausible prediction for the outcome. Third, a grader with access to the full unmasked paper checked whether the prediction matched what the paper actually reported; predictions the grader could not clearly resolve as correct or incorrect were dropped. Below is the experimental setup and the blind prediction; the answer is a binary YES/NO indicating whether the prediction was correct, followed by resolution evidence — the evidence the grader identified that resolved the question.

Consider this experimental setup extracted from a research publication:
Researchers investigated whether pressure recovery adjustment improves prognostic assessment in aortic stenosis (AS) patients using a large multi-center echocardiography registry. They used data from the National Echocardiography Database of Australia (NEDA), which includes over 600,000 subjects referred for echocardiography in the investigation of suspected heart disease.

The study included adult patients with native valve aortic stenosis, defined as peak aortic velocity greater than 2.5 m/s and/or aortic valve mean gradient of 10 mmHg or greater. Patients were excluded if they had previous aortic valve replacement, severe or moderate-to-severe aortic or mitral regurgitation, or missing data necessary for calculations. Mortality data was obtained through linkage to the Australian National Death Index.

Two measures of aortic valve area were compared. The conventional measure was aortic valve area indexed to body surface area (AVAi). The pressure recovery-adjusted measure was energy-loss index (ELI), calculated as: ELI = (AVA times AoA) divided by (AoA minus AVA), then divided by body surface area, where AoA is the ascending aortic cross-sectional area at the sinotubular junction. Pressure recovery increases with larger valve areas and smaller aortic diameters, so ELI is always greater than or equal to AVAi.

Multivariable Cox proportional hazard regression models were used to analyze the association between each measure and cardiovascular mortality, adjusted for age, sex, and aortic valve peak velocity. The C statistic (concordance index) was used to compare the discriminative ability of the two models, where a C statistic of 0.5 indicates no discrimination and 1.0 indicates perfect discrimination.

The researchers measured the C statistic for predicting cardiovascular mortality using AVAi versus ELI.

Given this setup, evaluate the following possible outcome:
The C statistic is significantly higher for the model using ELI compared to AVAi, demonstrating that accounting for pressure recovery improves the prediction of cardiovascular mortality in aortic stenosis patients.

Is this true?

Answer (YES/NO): NO